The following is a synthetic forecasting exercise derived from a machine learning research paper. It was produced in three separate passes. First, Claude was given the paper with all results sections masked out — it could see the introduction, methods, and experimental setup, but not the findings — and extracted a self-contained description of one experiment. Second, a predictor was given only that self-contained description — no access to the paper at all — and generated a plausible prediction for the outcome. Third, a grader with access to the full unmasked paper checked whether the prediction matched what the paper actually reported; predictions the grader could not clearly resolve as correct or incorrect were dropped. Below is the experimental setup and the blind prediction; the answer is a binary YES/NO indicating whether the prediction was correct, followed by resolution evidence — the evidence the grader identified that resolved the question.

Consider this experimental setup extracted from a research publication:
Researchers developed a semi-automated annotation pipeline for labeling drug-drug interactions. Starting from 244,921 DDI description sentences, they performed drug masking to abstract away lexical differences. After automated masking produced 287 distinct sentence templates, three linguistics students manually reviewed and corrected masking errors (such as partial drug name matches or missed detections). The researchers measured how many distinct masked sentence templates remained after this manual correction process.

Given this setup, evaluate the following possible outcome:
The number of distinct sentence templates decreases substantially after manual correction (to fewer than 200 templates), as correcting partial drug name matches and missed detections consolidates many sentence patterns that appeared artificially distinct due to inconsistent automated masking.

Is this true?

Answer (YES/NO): NO